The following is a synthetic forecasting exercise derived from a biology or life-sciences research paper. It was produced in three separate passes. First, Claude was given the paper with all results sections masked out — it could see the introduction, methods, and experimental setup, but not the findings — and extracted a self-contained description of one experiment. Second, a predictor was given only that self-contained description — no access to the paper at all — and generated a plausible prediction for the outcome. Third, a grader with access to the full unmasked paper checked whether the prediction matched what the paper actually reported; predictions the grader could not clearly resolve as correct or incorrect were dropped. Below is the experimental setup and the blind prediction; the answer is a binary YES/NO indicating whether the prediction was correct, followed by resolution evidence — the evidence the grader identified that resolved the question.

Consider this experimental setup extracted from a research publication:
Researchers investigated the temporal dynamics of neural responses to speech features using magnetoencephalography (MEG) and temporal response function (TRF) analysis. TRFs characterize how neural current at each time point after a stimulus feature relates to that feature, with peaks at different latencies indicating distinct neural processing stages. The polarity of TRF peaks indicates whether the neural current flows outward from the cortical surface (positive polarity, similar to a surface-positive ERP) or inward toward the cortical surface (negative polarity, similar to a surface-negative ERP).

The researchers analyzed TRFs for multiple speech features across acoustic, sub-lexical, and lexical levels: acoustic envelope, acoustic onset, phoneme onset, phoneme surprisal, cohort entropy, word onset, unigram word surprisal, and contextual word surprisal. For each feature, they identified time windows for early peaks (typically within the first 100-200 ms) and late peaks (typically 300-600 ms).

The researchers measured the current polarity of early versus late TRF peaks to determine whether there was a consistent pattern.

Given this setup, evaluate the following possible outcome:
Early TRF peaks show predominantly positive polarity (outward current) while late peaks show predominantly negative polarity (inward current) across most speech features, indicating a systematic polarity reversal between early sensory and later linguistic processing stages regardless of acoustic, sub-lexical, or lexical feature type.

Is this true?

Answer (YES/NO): YES